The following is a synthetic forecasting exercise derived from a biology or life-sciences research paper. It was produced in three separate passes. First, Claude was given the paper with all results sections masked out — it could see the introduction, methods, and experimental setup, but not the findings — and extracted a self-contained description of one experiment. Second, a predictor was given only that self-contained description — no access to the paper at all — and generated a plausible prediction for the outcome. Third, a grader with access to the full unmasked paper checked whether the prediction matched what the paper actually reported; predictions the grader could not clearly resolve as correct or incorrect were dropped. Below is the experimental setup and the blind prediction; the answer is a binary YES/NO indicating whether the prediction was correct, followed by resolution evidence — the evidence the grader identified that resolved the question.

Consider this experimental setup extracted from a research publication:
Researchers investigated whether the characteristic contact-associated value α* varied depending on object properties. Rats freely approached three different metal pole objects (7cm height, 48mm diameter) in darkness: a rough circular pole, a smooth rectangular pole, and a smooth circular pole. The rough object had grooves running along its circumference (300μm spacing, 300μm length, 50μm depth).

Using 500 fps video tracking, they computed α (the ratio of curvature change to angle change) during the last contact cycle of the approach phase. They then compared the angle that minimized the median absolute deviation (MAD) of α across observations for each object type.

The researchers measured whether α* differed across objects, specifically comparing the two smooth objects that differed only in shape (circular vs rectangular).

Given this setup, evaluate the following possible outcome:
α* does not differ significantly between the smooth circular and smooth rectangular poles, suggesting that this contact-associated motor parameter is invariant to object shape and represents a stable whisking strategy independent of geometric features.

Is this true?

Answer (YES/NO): YES